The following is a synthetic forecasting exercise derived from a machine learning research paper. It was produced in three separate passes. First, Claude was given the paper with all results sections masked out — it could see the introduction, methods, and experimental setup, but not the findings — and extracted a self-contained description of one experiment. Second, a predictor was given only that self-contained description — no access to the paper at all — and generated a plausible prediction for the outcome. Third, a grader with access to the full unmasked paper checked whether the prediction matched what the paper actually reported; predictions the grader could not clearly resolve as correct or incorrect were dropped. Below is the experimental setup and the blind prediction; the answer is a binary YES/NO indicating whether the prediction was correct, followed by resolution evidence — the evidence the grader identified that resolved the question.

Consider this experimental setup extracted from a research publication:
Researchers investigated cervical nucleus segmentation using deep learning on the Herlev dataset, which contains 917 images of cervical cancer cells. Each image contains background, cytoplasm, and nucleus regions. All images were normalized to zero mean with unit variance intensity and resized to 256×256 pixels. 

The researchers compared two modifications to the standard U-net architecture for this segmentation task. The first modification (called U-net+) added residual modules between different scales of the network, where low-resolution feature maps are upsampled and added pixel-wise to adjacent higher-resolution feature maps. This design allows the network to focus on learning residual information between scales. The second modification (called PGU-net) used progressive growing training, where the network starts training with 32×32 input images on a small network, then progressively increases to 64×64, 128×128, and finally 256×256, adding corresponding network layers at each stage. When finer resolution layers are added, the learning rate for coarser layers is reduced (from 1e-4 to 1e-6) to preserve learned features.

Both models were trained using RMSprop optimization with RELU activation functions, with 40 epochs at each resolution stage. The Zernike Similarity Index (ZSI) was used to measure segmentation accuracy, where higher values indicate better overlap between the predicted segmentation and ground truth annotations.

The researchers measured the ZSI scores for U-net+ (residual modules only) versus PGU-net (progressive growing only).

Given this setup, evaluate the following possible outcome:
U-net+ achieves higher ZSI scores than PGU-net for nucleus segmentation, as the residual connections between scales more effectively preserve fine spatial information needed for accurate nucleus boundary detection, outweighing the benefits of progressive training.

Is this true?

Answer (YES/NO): NO